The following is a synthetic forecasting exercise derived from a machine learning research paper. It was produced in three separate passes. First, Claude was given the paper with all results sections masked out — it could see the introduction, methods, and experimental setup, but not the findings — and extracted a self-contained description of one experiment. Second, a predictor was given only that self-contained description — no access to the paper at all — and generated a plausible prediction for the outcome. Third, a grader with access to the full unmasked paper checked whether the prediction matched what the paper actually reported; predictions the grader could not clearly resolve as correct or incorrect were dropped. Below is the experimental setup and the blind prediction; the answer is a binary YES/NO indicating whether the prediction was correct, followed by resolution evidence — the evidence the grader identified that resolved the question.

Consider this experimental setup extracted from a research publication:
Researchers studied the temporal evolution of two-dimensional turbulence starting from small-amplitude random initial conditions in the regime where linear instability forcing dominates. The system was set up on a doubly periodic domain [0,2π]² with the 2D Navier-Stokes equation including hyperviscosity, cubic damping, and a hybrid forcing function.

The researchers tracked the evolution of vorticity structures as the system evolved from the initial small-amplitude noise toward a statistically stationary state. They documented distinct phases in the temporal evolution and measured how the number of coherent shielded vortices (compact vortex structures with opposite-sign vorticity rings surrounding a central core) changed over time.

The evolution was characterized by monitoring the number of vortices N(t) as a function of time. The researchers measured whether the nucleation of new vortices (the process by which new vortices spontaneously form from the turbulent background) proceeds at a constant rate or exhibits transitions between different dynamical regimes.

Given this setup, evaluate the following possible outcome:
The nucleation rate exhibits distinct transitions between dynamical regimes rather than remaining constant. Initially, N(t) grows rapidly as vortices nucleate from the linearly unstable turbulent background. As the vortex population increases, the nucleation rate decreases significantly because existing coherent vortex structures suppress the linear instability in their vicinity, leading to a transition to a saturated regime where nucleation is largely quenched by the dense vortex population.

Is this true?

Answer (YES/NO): NO